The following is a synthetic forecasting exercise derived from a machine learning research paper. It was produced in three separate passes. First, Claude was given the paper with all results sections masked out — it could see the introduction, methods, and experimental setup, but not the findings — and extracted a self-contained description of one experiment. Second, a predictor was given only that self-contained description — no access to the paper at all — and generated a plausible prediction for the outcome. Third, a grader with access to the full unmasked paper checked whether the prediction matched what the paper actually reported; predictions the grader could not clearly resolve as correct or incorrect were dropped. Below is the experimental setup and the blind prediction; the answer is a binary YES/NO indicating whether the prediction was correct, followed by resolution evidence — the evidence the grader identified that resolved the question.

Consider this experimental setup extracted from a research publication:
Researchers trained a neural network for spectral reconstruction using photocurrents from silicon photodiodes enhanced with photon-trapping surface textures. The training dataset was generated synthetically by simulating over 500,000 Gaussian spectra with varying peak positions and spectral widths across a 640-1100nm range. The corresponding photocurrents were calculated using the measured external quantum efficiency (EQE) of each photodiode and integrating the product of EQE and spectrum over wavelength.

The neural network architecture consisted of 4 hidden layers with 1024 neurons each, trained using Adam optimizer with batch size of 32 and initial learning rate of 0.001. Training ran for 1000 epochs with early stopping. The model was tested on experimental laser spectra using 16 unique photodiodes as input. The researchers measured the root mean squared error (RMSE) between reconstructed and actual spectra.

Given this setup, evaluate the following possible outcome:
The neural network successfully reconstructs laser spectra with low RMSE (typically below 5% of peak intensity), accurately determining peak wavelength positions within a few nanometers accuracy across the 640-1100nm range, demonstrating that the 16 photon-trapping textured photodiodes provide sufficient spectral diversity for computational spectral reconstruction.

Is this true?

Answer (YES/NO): YES